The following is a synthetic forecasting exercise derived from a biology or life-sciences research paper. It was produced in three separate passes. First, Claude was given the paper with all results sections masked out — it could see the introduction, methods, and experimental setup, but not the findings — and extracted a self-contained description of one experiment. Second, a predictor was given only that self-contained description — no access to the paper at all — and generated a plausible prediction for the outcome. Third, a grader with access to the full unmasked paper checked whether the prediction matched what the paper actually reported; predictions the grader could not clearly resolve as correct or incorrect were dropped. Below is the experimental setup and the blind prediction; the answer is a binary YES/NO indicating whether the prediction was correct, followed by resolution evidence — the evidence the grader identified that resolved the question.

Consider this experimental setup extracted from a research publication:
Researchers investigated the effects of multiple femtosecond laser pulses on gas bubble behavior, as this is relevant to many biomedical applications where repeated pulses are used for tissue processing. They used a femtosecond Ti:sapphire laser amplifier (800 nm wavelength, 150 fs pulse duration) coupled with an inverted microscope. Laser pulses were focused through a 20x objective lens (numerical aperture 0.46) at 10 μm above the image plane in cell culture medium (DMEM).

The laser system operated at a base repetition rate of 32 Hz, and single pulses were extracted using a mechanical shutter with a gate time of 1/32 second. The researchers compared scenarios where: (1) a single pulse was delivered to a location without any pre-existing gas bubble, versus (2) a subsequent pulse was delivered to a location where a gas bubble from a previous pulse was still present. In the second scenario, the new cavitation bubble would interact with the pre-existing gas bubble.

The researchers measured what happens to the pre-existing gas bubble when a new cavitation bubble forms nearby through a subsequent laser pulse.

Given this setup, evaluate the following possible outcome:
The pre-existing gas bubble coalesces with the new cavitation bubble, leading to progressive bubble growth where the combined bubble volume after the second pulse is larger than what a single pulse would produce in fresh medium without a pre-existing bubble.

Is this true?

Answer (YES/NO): NO